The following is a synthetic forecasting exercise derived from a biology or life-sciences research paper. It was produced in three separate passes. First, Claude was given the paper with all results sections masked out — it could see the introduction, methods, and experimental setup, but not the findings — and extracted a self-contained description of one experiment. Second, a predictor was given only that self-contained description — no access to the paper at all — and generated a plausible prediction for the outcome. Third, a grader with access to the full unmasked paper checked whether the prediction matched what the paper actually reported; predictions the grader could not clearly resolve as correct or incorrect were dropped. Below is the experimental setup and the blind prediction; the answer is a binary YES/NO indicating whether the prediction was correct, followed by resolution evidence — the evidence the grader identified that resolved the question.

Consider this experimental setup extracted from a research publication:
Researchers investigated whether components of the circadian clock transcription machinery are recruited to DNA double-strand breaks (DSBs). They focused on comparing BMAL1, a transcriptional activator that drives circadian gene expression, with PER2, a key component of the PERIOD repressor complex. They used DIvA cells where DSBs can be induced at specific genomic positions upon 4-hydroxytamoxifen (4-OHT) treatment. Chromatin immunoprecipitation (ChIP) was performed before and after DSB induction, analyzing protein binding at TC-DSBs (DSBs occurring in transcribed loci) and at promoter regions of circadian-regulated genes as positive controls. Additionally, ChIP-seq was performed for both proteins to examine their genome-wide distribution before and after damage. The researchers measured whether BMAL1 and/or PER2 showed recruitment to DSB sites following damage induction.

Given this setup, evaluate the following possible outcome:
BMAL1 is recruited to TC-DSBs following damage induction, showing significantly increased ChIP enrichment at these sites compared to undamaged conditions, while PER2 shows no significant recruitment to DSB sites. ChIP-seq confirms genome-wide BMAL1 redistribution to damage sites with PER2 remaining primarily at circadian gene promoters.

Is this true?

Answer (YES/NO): NO